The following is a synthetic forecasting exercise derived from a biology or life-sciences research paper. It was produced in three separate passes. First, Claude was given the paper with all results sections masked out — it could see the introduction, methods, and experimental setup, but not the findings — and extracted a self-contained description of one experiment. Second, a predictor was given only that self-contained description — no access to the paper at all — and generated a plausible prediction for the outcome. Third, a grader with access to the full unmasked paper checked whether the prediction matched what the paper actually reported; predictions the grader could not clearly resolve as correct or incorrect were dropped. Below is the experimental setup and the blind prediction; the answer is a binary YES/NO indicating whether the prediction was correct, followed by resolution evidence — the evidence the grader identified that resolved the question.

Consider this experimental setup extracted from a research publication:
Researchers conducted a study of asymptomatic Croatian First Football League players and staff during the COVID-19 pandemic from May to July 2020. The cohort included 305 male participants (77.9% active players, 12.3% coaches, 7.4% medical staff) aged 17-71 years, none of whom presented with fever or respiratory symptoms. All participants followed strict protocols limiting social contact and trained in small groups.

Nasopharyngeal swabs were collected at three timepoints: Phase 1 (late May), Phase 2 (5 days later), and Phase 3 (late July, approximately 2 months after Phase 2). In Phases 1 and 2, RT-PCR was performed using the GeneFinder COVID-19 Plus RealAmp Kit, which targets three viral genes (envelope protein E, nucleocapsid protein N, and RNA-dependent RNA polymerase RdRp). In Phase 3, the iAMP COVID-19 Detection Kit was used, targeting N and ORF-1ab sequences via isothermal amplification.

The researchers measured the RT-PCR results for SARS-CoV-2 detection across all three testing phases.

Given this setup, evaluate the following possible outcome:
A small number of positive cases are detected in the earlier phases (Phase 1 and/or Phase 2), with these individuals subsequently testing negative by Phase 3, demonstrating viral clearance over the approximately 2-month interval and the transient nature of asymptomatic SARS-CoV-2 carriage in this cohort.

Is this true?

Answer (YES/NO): NO